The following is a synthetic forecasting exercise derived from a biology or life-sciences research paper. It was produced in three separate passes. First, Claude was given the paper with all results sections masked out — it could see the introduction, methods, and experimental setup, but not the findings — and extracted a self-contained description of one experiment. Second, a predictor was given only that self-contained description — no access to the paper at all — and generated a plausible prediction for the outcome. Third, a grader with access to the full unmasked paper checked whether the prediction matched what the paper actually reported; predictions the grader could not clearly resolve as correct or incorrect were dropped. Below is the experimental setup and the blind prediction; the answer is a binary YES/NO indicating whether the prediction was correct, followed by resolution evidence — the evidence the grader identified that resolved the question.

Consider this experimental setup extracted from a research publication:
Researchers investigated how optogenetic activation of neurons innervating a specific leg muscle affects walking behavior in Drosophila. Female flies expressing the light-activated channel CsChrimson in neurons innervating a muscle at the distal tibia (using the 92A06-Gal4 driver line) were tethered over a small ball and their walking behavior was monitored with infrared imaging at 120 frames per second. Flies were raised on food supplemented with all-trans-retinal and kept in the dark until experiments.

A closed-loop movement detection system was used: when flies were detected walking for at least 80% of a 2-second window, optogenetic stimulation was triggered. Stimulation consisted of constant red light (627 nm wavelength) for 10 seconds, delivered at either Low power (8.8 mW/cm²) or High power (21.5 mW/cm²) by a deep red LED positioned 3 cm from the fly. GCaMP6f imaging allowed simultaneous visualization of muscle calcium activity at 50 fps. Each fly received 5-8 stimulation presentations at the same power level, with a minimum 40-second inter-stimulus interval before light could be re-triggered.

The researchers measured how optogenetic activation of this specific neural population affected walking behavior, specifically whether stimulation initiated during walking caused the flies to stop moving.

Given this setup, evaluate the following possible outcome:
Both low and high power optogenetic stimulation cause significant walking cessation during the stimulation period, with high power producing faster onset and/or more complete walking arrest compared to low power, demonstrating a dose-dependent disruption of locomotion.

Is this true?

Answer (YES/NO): YES